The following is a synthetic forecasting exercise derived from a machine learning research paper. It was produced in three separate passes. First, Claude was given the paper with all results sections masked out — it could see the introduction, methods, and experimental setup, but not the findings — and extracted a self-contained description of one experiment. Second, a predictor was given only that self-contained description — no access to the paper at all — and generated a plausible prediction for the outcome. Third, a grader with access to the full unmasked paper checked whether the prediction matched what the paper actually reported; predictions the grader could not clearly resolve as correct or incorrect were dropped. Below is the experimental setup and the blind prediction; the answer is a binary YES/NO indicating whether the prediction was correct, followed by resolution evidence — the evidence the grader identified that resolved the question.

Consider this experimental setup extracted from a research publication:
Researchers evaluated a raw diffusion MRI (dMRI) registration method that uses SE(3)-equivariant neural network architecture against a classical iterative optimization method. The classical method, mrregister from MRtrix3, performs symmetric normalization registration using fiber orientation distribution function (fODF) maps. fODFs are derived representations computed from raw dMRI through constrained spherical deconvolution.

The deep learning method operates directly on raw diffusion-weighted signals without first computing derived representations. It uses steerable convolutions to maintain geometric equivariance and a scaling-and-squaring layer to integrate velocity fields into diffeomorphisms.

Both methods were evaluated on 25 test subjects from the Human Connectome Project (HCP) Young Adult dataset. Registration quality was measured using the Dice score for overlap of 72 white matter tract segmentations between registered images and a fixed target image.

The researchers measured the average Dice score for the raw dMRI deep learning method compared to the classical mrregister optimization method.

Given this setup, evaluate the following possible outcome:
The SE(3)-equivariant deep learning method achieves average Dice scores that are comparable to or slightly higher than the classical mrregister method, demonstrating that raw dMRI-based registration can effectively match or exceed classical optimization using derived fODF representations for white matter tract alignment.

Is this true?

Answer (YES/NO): NO